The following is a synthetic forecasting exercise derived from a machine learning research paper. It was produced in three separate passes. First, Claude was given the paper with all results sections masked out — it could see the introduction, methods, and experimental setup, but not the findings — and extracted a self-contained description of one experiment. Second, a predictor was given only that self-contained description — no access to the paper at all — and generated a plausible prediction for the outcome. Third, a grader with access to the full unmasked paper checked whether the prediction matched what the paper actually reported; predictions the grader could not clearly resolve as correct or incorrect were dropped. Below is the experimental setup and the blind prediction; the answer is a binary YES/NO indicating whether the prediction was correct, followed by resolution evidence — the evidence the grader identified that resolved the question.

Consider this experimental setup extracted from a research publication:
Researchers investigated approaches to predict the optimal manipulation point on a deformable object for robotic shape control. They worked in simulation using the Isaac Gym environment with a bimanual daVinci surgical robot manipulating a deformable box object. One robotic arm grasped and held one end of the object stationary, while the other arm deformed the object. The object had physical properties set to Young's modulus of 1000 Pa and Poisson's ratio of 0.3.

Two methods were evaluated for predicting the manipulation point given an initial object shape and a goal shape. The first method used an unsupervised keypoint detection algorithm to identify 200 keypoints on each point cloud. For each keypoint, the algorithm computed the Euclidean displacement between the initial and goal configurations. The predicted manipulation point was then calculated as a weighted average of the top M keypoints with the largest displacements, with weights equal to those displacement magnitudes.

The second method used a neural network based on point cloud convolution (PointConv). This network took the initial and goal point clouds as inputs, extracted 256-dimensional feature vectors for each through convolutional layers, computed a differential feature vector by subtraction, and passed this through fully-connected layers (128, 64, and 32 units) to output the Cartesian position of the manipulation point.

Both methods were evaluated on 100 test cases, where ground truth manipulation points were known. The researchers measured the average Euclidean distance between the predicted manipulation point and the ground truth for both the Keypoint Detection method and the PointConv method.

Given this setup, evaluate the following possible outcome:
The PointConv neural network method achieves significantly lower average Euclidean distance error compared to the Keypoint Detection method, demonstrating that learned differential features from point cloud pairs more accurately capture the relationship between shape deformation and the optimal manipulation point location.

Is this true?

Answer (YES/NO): NO